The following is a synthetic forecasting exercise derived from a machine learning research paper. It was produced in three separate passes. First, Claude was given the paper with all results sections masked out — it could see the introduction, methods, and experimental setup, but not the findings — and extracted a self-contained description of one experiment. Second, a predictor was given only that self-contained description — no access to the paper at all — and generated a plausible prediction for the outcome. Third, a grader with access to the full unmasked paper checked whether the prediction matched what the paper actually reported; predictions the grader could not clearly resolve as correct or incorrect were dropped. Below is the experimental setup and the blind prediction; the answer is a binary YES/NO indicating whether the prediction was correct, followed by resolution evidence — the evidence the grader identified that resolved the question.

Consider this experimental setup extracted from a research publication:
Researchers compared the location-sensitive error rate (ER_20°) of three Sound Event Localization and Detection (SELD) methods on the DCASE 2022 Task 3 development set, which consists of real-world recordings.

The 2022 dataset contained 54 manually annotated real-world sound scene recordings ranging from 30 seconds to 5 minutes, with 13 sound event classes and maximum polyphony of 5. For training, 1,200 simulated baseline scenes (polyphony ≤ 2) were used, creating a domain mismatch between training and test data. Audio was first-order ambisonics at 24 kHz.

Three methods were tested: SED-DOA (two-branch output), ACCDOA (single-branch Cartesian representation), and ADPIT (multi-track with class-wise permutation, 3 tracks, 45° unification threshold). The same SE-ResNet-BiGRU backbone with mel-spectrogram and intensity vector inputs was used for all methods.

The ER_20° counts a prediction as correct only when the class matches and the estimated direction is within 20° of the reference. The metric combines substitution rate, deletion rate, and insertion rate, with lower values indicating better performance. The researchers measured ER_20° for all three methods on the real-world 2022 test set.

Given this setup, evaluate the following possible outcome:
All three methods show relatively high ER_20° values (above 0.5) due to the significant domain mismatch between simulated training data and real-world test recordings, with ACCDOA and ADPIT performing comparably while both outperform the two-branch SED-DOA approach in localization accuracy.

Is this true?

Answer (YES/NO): YES